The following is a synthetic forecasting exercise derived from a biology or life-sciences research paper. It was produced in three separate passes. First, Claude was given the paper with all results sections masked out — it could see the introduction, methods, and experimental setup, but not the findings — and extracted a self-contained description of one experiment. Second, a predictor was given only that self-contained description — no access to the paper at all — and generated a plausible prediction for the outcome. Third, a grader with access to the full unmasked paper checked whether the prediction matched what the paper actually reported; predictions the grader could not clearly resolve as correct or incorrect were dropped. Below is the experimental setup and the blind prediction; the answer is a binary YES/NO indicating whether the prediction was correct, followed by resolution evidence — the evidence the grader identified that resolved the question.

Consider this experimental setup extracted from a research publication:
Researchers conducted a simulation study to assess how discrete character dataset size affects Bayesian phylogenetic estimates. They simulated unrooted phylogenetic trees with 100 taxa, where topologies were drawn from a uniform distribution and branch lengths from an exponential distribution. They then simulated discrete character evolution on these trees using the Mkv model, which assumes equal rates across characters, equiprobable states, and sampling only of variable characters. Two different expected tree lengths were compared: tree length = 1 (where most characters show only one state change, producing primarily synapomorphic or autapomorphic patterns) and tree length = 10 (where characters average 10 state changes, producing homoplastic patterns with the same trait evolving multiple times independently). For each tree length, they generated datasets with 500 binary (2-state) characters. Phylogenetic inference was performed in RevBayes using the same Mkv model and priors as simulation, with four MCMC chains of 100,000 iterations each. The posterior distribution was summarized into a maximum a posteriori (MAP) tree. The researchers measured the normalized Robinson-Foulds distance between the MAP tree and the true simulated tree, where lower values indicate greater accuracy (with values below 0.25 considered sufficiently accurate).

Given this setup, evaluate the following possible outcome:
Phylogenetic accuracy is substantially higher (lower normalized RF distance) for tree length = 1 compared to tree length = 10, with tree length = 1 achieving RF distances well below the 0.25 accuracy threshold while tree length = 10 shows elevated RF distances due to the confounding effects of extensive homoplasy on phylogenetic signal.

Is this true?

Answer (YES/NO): NO